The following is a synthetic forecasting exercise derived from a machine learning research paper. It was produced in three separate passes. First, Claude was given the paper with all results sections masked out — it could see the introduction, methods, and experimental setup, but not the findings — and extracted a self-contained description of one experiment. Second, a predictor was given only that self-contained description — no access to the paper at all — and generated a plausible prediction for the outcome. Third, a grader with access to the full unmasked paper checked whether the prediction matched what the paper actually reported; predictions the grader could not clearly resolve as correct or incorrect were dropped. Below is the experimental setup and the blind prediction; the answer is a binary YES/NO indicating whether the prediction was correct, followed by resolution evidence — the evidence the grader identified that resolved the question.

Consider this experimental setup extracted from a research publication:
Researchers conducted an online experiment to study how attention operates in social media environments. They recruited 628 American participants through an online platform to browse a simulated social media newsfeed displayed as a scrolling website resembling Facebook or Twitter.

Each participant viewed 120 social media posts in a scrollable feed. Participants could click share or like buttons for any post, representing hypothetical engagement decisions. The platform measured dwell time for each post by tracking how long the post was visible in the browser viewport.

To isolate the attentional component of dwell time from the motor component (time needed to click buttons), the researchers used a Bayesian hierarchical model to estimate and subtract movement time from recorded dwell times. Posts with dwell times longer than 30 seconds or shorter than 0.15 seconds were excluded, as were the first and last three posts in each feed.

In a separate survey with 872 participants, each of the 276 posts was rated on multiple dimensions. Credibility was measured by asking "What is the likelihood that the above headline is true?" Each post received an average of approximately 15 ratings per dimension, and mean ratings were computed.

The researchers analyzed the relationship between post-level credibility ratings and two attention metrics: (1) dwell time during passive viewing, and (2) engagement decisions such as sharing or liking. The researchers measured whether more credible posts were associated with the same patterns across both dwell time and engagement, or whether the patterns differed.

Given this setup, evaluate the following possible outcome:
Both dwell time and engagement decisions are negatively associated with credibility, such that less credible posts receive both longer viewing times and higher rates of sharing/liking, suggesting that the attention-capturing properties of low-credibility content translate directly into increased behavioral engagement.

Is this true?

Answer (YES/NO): NO